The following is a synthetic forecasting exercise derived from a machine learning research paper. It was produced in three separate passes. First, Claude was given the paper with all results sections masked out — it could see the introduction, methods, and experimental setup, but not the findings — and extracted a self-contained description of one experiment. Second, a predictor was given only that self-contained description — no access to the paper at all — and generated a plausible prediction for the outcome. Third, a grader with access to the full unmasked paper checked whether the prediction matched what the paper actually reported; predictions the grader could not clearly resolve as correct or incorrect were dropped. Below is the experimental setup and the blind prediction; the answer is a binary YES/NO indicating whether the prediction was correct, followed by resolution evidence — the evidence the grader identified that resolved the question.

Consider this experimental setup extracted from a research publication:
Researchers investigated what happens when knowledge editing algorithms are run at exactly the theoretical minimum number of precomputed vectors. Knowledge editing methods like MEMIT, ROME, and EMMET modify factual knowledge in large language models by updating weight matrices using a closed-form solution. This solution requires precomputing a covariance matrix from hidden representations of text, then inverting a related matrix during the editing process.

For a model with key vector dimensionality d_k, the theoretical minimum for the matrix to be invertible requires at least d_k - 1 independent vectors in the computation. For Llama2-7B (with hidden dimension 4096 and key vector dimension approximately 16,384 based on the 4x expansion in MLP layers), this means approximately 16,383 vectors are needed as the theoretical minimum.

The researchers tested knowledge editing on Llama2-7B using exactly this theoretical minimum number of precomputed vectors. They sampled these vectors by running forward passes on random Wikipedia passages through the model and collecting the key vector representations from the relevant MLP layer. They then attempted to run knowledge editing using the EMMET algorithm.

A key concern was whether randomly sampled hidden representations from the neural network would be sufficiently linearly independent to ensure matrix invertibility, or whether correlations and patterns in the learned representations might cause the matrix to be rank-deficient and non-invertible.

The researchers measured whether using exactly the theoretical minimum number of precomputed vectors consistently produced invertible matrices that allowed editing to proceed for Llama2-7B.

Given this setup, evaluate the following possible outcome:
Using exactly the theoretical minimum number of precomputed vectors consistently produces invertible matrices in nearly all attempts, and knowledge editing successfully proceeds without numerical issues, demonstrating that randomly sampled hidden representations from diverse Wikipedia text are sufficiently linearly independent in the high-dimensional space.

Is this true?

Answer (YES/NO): NO